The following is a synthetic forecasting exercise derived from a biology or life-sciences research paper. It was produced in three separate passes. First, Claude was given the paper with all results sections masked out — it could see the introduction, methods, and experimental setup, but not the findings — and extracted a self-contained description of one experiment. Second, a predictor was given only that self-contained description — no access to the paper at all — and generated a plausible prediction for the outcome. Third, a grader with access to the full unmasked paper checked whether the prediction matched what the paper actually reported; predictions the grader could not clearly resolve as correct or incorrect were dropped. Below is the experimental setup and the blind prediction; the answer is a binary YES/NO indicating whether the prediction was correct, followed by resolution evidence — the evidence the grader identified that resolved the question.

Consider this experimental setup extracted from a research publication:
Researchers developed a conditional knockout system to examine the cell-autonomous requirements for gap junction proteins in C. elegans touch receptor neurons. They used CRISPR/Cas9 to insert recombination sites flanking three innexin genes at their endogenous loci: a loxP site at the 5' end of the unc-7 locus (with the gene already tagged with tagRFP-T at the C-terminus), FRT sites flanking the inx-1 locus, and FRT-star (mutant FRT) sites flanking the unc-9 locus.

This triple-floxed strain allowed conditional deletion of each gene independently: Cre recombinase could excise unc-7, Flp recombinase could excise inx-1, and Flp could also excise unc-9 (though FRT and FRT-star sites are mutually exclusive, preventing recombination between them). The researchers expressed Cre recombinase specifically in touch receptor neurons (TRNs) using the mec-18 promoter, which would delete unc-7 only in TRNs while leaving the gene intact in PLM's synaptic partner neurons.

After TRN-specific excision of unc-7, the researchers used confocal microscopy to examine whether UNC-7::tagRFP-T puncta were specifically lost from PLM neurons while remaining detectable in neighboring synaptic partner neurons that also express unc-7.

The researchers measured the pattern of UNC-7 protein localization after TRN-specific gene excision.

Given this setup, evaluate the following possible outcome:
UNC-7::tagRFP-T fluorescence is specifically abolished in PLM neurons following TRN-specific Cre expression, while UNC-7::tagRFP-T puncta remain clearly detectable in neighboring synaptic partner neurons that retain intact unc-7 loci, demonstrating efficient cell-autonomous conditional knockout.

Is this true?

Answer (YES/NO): NO